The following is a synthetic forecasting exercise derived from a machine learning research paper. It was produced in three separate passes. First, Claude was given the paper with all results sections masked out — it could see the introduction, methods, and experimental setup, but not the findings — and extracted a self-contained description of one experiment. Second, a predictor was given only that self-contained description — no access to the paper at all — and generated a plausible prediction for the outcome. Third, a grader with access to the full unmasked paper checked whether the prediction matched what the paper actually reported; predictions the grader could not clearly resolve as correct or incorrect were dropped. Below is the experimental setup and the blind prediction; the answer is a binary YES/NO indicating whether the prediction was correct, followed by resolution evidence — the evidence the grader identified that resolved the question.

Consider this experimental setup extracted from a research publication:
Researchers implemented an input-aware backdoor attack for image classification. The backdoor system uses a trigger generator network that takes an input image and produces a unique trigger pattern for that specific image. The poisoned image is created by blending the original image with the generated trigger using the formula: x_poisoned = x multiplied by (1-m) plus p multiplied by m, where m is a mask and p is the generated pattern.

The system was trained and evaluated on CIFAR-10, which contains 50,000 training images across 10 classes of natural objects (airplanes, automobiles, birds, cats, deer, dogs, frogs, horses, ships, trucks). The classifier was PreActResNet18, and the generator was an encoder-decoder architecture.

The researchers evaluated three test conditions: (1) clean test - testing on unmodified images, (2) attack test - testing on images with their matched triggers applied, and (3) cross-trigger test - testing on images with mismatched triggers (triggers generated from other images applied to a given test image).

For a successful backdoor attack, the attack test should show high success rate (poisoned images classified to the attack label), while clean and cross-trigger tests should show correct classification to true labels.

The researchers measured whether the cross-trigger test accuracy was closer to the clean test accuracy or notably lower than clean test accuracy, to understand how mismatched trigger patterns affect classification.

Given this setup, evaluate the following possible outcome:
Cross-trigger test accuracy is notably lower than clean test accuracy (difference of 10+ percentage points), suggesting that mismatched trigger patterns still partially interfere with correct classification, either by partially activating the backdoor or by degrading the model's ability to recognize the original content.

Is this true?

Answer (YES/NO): NO